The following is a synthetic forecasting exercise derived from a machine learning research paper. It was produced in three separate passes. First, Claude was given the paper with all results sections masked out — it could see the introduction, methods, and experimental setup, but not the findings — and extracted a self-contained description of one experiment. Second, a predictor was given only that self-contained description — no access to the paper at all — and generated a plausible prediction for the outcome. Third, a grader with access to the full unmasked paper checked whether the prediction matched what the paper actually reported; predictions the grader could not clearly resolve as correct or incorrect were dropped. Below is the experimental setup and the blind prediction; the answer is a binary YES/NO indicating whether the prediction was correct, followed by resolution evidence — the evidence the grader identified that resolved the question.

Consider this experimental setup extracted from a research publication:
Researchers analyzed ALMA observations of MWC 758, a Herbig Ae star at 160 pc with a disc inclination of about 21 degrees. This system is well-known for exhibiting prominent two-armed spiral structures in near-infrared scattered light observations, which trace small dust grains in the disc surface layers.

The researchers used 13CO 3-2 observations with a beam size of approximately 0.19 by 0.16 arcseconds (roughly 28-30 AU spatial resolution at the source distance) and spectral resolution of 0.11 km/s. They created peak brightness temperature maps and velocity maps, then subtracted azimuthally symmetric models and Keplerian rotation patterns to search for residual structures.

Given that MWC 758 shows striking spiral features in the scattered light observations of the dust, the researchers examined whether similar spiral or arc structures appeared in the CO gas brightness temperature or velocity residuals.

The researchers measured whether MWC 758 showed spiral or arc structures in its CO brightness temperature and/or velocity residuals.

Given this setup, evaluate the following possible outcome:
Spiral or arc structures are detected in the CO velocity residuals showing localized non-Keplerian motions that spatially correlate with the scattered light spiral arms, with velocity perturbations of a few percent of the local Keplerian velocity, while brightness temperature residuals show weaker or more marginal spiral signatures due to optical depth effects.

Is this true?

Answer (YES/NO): NO